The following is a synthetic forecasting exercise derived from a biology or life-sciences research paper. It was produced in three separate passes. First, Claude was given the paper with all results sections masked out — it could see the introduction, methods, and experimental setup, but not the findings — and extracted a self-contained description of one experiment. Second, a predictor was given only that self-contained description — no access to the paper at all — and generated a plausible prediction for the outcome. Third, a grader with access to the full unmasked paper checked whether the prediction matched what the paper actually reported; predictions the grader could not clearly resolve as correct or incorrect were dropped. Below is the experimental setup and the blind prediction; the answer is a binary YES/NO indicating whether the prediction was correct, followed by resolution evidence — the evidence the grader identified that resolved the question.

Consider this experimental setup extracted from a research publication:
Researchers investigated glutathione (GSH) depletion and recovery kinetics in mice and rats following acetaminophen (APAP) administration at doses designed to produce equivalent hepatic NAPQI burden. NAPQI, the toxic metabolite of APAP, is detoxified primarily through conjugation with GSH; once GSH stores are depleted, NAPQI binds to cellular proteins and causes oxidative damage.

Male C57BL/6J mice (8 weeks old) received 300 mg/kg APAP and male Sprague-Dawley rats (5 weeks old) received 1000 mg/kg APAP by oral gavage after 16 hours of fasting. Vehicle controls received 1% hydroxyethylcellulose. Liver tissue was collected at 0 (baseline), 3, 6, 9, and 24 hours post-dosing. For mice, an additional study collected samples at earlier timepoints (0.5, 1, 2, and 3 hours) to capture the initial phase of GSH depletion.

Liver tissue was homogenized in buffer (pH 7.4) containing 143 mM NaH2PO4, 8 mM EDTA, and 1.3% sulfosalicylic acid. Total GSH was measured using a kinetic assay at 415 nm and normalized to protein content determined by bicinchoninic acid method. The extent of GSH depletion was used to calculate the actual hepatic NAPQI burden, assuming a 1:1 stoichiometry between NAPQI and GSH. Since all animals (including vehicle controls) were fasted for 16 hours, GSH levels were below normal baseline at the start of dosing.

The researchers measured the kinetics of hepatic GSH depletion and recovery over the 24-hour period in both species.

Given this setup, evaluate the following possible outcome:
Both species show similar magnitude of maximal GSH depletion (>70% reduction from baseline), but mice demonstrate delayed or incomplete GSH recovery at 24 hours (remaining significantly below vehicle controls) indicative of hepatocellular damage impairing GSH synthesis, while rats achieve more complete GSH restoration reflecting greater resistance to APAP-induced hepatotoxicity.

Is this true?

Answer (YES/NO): YES